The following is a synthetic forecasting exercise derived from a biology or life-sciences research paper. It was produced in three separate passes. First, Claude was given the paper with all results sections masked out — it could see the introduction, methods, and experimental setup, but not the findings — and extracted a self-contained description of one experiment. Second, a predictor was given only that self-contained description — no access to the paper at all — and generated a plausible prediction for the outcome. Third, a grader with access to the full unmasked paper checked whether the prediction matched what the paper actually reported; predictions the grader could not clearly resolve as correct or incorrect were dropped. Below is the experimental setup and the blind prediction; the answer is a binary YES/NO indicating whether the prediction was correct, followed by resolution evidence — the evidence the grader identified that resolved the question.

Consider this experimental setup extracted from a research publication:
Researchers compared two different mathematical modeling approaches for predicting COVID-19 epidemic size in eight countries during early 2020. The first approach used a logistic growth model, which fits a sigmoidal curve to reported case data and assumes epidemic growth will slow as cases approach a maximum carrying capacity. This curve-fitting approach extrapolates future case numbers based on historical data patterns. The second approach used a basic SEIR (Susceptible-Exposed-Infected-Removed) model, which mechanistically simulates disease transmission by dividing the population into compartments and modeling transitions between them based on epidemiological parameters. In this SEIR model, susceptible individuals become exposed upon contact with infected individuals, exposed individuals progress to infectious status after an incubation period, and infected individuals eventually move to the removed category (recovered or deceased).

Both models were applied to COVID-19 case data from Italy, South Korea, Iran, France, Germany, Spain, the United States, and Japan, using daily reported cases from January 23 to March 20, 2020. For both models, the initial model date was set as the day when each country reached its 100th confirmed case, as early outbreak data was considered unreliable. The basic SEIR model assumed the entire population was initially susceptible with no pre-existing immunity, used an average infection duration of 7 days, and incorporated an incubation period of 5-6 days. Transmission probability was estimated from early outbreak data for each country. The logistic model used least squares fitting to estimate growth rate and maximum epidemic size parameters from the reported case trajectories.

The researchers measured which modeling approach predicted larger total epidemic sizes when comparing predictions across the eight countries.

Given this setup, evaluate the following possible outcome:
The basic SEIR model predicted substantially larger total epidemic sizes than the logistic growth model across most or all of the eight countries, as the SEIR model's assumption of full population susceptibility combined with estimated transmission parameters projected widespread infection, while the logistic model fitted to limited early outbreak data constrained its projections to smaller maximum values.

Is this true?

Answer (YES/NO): YES